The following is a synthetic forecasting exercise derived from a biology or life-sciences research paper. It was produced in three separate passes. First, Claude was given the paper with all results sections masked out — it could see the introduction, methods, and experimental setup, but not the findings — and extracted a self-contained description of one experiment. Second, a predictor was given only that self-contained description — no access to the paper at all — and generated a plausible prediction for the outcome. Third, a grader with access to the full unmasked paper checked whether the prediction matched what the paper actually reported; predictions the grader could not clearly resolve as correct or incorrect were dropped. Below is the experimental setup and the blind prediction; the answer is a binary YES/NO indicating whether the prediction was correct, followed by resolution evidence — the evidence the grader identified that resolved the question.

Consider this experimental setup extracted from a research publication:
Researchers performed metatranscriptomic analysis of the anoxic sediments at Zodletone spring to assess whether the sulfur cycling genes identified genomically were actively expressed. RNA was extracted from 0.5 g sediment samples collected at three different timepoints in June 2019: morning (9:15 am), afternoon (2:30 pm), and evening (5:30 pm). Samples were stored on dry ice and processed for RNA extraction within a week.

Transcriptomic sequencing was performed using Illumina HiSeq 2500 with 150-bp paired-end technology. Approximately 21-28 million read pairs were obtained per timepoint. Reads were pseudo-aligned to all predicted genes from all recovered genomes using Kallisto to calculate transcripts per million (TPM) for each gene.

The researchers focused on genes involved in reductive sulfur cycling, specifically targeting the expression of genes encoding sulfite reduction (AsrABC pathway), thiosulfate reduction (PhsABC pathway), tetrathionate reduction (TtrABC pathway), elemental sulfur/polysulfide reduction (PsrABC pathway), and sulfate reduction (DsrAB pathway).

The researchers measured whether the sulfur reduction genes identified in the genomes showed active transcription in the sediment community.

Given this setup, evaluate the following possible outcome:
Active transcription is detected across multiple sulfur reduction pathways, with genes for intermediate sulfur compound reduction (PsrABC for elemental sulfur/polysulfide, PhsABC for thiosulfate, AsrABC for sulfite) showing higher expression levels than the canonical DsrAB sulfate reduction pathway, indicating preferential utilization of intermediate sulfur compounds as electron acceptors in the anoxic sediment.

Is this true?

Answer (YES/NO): YES